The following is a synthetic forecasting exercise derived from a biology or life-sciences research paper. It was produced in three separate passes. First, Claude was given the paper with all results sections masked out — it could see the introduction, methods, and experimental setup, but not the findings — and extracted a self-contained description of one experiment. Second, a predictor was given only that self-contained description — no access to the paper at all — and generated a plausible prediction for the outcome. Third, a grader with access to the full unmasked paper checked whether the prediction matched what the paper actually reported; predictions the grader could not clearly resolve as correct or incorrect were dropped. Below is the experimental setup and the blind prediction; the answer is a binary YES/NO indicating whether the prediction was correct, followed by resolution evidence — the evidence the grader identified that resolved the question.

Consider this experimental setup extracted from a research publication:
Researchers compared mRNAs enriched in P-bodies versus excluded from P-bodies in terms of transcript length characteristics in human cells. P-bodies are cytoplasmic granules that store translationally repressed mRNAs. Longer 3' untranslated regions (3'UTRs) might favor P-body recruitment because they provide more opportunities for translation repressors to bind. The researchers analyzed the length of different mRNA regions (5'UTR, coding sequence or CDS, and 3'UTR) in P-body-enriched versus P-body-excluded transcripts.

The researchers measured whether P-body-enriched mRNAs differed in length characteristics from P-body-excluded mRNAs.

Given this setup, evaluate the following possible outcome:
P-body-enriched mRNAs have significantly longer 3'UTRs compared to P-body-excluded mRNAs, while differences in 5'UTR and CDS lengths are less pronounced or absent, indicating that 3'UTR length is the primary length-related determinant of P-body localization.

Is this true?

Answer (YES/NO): NO